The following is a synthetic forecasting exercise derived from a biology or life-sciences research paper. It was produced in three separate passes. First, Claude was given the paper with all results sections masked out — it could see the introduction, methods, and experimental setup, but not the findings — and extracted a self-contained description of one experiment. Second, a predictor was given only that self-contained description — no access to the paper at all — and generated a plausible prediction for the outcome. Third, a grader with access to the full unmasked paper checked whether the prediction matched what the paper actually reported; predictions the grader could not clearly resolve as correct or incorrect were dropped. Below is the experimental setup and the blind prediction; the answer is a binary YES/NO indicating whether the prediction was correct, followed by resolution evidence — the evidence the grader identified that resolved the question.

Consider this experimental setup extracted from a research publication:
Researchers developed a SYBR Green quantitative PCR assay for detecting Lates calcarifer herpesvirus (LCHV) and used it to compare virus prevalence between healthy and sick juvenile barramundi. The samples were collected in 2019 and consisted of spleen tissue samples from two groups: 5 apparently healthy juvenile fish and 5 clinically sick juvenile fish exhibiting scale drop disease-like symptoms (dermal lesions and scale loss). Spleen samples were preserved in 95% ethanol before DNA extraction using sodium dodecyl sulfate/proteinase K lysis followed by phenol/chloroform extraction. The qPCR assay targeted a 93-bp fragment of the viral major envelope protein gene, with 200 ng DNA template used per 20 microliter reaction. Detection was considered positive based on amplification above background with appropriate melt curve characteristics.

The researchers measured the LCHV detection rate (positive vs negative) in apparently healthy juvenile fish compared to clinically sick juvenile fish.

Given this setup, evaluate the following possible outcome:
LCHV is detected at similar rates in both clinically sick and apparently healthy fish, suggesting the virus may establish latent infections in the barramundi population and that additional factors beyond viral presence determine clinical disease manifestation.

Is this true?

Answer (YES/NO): NO